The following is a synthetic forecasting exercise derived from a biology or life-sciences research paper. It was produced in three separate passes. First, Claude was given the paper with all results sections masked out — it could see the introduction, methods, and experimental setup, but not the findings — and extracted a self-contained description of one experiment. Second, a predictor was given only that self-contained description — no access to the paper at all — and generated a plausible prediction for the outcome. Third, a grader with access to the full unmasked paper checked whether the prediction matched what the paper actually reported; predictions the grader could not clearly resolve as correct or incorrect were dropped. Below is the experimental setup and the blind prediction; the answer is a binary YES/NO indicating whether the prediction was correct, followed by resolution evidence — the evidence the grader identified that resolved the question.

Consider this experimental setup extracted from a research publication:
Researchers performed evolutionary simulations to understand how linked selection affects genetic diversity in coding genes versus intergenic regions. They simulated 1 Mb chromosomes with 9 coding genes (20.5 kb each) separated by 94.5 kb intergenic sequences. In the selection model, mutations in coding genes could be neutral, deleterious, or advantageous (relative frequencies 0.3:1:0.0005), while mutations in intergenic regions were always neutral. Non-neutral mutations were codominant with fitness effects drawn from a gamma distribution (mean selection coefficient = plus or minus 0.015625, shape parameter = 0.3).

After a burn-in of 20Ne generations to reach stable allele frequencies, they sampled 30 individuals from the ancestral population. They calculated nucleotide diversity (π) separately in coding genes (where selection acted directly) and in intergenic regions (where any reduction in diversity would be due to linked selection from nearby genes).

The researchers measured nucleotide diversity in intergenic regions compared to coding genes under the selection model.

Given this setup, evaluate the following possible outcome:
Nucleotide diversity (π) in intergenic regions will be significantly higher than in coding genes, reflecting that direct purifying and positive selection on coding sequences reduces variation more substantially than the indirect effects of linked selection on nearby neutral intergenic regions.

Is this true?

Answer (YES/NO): YES